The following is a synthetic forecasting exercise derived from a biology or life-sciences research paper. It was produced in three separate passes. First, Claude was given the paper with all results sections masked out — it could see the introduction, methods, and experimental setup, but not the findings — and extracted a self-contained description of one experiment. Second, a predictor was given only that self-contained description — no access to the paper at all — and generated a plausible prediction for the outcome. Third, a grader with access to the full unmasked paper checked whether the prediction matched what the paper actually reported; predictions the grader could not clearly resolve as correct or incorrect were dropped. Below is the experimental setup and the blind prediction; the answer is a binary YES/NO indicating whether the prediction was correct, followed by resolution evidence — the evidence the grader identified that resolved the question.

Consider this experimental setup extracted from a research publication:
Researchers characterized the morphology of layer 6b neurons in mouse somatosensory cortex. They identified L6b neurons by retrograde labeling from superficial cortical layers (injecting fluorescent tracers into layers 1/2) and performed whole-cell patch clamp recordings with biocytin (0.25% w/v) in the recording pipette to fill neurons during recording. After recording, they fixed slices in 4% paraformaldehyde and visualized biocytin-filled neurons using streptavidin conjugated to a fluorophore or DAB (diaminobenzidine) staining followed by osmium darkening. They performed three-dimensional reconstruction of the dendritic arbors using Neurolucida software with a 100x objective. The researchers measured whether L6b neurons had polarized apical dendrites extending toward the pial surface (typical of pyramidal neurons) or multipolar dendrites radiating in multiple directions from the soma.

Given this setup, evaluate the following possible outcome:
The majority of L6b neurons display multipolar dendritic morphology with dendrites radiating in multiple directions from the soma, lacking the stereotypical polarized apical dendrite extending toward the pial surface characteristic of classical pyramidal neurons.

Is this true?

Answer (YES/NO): YES